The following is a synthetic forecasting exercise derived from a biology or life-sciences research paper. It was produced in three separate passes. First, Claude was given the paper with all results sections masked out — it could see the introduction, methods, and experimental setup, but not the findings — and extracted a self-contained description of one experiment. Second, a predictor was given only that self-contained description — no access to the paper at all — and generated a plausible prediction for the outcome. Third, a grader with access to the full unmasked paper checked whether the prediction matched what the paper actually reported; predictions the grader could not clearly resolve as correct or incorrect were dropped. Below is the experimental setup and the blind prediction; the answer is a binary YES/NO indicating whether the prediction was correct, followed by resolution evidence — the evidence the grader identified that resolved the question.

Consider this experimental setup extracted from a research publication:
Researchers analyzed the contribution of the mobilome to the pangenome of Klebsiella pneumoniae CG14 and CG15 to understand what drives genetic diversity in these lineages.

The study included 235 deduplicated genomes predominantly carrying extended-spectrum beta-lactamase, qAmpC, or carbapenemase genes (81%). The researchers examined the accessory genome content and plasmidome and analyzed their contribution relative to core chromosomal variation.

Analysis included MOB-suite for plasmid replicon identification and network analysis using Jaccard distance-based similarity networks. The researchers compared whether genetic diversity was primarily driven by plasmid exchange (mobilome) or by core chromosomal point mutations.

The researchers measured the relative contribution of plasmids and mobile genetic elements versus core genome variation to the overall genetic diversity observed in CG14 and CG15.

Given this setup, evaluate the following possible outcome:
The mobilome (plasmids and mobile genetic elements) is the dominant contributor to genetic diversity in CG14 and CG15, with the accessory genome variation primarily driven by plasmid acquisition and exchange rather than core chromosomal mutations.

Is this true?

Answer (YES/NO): YES